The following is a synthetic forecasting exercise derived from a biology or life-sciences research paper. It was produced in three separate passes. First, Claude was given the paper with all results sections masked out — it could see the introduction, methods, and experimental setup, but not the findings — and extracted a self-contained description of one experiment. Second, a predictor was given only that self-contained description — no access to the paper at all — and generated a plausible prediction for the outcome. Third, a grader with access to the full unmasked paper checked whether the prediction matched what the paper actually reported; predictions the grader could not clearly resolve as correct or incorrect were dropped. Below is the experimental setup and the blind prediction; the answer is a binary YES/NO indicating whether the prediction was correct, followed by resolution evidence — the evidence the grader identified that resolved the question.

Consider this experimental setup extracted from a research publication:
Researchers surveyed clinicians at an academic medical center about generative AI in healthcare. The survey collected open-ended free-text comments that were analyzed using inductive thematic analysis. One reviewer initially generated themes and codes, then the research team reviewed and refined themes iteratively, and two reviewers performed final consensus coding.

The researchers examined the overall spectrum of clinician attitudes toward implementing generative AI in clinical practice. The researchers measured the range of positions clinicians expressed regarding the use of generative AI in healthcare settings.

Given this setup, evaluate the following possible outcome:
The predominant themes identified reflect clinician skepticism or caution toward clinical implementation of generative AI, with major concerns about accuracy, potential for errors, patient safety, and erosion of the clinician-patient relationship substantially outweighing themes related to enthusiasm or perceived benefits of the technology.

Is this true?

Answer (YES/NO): NO